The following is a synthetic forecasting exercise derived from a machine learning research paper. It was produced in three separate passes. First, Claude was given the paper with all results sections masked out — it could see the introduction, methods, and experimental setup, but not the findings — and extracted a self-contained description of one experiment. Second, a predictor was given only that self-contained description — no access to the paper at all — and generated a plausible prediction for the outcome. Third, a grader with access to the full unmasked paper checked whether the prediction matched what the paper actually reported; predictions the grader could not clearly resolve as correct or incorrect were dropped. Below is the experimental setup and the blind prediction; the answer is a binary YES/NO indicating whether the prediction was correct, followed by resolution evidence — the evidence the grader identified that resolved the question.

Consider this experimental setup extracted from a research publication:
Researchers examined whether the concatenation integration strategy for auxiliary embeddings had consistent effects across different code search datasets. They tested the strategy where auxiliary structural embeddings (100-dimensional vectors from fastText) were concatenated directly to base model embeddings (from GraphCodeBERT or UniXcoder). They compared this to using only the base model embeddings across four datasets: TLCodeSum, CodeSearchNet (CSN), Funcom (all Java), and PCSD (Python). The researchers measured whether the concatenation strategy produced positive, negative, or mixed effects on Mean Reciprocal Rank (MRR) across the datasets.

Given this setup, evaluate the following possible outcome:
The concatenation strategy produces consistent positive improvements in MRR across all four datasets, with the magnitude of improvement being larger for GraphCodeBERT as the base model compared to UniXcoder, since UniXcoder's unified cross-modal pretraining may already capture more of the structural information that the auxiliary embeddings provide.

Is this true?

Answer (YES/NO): NO